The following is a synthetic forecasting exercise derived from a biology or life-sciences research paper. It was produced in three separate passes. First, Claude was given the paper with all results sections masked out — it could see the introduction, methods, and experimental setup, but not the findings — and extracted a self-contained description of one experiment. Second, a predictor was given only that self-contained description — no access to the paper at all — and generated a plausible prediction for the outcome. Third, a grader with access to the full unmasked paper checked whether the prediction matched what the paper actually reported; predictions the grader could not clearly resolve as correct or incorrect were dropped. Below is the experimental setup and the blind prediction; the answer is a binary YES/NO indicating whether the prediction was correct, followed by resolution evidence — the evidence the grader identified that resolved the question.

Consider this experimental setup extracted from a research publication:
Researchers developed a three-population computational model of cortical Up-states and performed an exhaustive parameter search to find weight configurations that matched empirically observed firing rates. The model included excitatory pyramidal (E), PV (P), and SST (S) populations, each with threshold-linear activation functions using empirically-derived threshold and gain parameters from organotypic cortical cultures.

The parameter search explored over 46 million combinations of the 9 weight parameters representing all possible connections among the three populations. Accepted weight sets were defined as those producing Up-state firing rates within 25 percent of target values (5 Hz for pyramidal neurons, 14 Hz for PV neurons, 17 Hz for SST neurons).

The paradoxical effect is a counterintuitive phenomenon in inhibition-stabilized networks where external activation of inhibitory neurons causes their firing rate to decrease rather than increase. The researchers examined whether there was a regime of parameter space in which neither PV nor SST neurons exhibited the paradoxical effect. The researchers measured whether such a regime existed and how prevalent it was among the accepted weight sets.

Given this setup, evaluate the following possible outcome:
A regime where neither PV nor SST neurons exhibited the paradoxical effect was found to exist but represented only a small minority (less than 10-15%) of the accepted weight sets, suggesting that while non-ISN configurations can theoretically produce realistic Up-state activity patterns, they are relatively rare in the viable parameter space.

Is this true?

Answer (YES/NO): YES